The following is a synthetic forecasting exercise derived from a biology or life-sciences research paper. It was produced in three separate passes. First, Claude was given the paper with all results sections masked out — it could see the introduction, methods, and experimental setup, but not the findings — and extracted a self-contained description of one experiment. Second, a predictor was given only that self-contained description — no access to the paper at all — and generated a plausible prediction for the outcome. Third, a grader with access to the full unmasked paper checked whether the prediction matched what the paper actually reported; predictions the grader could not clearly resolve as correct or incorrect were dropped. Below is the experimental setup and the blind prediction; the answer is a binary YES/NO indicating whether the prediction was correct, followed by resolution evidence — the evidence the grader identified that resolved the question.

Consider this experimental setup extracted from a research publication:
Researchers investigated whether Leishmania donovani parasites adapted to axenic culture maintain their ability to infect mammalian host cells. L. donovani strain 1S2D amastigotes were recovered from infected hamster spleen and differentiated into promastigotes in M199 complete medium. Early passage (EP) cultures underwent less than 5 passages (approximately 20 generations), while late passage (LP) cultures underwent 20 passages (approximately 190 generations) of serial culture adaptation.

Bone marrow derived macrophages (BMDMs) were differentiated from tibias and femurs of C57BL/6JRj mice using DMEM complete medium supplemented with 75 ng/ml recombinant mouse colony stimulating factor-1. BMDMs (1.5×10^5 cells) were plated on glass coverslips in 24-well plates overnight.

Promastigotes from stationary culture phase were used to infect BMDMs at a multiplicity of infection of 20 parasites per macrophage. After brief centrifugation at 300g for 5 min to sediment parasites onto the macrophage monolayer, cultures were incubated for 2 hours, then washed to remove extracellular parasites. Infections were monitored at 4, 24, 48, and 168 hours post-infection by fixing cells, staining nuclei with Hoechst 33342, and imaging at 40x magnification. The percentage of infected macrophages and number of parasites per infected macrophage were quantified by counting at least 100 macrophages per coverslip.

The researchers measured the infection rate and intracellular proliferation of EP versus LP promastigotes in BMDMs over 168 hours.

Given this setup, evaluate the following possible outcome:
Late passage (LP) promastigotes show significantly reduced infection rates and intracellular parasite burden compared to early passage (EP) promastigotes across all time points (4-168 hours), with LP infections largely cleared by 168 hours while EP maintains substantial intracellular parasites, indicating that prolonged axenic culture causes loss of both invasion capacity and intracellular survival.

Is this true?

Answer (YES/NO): NO